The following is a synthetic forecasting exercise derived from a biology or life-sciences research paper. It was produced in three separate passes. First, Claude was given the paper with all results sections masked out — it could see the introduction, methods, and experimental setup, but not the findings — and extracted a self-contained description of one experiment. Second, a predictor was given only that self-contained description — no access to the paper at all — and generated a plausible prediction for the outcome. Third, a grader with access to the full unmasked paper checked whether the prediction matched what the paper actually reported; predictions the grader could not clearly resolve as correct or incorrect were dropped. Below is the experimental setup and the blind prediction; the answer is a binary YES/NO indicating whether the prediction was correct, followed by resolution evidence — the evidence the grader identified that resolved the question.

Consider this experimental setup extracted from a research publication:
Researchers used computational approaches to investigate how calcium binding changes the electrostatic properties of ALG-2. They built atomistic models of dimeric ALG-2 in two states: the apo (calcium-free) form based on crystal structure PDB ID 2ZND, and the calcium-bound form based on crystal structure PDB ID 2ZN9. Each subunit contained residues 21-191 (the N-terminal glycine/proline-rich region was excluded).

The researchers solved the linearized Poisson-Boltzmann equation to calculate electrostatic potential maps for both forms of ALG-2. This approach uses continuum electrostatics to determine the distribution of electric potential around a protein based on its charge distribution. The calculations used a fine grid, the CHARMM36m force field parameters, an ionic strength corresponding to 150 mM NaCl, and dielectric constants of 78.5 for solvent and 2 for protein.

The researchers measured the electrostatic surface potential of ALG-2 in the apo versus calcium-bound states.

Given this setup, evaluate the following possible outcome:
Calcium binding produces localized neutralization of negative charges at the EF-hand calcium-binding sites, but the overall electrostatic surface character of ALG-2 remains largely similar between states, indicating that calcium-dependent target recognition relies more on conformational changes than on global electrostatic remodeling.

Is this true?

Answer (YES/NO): NO